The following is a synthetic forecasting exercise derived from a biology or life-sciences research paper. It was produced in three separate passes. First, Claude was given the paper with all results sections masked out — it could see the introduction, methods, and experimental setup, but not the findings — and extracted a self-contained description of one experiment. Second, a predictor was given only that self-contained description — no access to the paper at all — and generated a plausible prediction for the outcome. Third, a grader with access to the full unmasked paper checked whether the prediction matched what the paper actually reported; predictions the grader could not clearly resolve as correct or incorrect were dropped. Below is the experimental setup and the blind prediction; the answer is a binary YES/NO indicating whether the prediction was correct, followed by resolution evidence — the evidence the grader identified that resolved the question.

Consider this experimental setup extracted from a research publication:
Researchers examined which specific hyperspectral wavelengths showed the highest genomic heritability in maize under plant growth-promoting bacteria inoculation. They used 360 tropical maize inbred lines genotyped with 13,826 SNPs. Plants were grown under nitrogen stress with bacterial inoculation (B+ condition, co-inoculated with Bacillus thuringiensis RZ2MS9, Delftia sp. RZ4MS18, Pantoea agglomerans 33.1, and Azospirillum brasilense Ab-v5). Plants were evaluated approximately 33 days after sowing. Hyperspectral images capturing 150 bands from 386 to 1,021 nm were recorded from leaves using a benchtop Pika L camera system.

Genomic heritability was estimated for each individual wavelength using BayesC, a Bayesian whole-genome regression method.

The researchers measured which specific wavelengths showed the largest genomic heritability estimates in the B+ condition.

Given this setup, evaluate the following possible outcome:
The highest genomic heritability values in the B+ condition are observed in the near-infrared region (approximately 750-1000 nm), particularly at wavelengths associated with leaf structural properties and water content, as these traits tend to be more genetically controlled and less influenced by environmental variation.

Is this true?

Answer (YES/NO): NO